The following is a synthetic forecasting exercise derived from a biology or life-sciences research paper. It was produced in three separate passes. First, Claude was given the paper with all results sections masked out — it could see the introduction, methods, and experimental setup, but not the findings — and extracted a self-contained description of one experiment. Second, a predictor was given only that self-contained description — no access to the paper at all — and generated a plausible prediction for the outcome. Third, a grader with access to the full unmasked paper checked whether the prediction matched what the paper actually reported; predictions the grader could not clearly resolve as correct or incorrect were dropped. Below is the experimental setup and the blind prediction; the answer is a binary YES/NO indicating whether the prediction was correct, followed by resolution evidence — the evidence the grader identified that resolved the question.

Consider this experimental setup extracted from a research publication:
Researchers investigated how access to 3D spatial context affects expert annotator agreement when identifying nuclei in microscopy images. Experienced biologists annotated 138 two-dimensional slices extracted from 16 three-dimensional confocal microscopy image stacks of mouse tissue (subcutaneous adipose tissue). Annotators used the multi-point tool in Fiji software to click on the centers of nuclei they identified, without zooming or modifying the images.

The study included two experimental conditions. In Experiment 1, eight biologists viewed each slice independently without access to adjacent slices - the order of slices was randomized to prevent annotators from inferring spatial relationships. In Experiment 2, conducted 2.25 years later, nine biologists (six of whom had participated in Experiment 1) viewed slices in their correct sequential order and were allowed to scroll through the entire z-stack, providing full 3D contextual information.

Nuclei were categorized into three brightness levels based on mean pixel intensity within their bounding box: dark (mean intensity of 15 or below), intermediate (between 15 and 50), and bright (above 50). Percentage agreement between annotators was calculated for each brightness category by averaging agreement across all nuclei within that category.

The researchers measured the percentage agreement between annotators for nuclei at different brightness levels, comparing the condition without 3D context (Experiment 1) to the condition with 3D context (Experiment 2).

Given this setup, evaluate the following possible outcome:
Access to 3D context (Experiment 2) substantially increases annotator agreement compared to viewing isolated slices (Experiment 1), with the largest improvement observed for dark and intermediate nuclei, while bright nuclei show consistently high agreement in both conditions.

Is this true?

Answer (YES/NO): YES